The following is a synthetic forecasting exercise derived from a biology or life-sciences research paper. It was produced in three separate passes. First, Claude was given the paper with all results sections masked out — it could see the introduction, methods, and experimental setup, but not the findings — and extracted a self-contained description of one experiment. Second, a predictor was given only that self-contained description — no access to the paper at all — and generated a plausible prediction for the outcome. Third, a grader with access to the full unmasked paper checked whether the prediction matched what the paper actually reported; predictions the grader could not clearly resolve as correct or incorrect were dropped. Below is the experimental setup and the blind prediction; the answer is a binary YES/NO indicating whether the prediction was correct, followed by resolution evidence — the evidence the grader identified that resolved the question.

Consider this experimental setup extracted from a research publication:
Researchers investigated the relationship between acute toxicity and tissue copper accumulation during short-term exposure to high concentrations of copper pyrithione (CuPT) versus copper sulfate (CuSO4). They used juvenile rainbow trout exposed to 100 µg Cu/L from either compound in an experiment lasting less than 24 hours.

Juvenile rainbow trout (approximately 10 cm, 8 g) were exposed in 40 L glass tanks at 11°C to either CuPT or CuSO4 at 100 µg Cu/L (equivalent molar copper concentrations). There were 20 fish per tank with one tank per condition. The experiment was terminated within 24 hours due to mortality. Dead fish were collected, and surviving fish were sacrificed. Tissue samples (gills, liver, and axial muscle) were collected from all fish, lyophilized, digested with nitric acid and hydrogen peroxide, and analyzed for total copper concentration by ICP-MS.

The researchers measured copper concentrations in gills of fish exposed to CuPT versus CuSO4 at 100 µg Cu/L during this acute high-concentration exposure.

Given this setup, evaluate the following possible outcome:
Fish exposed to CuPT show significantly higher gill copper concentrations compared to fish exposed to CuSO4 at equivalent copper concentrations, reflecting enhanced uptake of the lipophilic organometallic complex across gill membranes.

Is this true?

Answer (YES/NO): YES